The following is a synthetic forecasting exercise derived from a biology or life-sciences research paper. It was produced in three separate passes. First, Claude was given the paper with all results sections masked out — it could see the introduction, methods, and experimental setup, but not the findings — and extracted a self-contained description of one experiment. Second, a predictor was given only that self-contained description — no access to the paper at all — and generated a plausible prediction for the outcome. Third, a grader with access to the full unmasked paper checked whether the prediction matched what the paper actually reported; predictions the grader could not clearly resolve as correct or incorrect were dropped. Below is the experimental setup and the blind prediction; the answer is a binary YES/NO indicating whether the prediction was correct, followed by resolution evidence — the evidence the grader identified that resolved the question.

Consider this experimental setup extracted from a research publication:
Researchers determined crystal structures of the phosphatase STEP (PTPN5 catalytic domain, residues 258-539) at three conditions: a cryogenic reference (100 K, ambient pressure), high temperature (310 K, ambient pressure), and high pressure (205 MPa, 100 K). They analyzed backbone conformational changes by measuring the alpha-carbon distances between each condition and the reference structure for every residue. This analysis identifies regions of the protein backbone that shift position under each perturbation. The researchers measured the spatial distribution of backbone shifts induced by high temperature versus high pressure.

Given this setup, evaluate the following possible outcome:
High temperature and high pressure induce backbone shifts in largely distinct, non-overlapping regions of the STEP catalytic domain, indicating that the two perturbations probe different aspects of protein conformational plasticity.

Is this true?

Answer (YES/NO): YES